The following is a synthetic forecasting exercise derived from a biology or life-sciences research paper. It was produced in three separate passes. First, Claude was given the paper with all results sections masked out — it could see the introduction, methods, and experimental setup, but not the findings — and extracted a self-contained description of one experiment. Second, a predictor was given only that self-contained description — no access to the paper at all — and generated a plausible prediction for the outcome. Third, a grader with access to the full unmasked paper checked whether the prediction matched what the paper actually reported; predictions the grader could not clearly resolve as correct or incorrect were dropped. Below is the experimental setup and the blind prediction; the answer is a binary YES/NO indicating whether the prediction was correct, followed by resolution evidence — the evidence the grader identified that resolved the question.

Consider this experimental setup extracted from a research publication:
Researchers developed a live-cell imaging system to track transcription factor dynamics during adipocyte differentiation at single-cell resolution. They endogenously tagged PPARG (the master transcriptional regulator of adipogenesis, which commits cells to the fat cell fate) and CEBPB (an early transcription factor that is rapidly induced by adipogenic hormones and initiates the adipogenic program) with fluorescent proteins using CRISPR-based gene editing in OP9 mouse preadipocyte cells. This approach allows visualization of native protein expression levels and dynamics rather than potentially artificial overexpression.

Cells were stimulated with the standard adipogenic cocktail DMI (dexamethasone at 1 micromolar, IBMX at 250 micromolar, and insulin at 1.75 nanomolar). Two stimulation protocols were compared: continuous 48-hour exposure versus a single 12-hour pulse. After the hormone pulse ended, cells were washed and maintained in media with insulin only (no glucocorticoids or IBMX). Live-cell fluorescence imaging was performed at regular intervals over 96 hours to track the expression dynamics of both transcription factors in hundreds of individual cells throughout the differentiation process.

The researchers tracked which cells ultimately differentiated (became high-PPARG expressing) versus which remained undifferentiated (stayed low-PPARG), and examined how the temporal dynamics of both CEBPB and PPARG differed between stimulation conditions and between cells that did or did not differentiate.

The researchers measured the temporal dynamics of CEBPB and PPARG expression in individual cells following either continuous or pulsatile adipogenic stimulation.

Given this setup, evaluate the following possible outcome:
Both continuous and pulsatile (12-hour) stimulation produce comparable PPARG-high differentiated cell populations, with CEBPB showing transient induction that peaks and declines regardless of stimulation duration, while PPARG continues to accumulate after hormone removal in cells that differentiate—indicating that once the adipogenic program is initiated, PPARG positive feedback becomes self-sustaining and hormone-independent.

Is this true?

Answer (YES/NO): NO